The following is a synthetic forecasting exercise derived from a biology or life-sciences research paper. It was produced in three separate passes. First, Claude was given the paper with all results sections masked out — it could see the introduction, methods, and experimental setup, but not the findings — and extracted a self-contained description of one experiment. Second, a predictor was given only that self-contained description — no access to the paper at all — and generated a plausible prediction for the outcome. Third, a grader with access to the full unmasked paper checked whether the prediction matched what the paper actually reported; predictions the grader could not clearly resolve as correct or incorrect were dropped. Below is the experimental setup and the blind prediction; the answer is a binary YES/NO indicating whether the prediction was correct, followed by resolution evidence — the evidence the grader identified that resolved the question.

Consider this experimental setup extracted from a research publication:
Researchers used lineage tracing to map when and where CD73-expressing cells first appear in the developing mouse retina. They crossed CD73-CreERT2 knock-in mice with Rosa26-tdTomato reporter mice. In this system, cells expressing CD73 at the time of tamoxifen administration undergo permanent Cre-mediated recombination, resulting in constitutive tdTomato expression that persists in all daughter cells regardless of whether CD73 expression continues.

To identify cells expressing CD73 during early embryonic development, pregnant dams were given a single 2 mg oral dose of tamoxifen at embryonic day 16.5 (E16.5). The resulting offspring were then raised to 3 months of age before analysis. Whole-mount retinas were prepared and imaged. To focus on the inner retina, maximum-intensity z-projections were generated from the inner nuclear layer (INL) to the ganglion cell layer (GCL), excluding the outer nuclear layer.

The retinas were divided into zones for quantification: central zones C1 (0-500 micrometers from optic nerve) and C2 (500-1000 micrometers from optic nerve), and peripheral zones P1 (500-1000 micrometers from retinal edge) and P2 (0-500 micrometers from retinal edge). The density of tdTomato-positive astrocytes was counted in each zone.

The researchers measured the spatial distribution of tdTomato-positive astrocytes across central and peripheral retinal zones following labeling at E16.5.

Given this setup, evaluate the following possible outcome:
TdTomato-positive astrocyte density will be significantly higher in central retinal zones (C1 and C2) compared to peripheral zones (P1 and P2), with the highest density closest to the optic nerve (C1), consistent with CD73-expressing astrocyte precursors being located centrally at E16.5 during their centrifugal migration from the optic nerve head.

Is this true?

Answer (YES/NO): NO